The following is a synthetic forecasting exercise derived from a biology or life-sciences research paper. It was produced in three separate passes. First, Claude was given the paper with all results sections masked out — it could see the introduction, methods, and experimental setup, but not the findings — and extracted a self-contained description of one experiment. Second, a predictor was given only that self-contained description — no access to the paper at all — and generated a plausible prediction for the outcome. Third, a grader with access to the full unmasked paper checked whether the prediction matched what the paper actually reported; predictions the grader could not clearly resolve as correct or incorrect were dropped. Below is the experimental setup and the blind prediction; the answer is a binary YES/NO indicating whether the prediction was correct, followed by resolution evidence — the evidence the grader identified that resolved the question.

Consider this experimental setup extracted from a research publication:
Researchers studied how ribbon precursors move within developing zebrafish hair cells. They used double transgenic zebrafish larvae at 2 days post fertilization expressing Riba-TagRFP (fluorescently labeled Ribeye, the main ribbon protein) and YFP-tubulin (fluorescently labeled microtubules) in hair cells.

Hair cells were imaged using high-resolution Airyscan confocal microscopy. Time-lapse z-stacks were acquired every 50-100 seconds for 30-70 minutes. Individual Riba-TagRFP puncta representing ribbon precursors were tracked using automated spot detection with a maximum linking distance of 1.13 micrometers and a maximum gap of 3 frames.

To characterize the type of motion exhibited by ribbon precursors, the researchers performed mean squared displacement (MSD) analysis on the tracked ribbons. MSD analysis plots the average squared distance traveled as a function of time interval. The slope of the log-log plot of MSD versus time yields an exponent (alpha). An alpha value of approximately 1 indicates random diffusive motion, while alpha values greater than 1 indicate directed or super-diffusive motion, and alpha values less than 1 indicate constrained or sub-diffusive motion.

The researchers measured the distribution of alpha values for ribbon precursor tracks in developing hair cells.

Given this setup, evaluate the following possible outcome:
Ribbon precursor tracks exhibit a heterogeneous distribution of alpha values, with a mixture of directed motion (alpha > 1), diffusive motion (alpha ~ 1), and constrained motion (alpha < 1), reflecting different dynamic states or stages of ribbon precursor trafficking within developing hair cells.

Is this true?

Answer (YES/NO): NO